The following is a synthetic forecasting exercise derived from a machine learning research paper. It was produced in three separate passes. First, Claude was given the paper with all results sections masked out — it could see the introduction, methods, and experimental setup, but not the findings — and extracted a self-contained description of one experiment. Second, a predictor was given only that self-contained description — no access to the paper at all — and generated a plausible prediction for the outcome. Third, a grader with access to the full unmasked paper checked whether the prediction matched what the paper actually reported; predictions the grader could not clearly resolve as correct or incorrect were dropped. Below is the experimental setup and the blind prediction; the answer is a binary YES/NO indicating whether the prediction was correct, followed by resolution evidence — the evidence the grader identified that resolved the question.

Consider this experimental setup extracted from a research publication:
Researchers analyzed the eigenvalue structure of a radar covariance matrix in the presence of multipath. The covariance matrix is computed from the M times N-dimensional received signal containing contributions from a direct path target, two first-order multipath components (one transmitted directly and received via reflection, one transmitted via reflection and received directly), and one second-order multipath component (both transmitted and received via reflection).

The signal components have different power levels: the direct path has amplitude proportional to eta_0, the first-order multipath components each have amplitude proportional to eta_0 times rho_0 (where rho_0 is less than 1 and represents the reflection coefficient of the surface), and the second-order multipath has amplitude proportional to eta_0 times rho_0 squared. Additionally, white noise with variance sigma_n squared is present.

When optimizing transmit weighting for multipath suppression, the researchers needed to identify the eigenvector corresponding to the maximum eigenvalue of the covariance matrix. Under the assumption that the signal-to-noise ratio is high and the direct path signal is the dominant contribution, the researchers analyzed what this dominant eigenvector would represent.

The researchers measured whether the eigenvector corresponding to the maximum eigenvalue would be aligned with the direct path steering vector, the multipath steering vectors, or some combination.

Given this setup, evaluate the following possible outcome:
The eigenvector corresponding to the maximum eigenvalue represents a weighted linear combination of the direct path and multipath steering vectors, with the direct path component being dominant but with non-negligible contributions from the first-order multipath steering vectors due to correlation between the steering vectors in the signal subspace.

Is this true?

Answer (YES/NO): NO